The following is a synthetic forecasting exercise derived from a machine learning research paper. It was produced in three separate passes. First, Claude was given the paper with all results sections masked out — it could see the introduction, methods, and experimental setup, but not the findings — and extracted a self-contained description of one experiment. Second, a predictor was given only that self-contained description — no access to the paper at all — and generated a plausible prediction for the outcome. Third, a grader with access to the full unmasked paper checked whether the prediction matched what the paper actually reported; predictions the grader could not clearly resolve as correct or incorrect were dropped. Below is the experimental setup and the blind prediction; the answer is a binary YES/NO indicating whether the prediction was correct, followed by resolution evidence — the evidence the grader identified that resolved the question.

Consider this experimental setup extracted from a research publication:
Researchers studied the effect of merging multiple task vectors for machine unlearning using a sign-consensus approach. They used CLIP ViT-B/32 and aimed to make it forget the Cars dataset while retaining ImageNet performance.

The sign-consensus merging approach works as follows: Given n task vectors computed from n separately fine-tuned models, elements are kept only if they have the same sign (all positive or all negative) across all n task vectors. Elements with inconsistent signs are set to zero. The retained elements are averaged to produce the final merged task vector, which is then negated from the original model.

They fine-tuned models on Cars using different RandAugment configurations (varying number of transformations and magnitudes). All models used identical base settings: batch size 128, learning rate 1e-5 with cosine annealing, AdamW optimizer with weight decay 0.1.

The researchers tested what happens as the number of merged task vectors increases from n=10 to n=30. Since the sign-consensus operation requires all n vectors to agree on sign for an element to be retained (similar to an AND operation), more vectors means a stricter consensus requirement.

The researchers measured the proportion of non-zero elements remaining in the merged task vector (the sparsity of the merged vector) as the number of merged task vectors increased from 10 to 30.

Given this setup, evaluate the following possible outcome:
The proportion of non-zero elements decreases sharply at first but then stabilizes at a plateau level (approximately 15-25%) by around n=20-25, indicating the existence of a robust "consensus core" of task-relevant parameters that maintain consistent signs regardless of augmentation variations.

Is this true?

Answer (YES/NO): NO